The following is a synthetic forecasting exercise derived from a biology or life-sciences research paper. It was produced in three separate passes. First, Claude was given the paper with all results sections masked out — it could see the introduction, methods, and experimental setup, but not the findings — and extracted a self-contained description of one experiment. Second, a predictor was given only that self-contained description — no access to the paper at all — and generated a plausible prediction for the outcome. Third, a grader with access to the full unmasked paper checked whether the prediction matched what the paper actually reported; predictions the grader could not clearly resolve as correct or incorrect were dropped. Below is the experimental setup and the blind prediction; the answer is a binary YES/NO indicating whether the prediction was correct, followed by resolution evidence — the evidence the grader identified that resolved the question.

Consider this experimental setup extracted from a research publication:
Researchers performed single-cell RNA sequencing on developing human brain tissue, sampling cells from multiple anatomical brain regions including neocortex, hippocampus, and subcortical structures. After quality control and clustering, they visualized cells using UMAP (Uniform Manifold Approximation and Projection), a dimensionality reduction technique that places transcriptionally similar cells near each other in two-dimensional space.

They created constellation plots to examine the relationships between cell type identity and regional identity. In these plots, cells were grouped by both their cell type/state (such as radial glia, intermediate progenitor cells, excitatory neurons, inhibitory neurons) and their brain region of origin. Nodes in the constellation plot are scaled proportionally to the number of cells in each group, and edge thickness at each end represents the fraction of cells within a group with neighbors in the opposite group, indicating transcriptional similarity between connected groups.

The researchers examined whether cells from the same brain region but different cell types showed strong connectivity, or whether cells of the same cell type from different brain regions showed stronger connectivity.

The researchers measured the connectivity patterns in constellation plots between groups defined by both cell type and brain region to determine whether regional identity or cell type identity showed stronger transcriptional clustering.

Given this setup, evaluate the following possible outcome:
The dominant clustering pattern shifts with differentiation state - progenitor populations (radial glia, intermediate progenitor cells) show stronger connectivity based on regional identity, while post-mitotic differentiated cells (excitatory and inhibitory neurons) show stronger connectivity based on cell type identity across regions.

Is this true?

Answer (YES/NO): NO